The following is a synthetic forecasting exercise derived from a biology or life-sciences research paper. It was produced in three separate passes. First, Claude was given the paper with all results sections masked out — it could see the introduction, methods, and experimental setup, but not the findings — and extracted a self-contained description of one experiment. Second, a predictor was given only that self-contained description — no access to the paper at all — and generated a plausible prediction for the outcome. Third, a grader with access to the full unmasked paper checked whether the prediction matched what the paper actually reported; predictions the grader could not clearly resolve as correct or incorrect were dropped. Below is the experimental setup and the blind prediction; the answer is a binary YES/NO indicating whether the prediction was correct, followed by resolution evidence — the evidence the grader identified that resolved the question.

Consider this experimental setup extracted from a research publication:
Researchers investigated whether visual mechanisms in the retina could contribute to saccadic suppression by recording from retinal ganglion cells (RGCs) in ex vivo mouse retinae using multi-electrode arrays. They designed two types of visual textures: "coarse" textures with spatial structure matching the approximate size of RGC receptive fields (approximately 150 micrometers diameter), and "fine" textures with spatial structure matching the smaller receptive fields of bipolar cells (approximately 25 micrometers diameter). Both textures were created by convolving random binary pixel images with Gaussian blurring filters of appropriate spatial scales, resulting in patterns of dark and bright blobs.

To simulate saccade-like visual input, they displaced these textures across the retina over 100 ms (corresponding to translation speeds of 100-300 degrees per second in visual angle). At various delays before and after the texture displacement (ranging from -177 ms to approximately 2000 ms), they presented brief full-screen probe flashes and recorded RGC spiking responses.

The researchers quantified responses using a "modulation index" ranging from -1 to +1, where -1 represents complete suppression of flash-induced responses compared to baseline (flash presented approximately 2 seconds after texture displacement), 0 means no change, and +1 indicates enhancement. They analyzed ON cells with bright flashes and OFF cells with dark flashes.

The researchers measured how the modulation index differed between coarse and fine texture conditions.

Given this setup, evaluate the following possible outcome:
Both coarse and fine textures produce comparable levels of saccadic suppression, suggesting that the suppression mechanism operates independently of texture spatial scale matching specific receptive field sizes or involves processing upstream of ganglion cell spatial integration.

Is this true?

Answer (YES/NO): NO